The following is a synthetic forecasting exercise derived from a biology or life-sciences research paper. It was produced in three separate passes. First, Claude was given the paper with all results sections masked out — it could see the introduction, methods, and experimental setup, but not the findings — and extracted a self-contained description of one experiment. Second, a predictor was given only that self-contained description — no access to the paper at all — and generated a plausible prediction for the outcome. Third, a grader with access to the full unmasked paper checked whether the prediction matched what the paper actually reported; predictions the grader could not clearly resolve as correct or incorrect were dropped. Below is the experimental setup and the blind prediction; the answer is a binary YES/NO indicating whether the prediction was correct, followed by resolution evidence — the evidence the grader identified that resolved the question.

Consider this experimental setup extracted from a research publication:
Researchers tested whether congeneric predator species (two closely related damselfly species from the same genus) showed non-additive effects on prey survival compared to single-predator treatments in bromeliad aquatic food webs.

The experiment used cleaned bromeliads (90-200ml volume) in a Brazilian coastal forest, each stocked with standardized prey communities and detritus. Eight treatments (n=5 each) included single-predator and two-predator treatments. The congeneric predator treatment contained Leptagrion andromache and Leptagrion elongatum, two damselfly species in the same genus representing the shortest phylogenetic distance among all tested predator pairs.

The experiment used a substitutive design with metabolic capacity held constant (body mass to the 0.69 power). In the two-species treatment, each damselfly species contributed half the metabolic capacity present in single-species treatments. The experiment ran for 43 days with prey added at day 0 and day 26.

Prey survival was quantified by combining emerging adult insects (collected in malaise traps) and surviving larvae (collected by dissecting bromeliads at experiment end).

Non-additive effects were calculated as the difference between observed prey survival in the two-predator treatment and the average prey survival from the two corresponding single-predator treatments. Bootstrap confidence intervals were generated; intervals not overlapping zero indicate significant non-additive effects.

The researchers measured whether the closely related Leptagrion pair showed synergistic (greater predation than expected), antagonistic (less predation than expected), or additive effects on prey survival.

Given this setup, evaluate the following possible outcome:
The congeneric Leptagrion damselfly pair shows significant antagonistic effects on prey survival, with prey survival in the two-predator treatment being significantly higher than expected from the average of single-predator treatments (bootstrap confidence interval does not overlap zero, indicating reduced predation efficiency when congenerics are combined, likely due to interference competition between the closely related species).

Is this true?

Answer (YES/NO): NO